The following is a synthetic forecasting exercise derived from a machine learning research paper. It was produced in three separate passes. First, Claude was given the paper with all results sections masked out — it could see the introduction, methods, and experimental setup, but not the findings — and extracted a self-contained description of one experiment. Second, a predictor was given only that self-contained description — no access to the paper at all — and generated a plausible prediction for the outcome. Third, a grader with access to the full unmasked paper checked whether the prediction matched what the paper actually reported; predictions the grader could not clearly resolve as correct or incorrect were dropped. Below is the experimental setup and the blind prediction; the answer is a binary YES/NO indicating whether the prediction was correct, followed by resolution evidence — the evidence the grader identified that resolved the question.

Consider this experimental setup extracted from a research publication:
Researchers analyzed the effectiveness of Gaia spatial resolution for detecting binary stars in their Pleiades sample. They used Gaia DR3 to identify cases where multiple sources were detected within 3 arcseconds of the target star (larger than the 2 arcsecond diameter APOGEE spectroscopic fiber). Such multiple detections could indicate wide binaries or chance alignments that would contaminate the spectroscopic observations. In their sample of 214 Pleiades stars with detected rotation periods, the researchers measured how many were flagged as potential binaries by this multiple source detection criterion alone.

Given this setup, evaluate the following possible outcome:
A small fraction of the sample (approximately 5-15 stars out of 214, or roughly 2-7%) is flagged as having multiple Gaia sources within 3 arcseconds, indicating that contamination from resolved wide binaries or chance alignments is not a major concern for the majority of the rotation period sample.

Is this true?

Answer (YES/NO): YES